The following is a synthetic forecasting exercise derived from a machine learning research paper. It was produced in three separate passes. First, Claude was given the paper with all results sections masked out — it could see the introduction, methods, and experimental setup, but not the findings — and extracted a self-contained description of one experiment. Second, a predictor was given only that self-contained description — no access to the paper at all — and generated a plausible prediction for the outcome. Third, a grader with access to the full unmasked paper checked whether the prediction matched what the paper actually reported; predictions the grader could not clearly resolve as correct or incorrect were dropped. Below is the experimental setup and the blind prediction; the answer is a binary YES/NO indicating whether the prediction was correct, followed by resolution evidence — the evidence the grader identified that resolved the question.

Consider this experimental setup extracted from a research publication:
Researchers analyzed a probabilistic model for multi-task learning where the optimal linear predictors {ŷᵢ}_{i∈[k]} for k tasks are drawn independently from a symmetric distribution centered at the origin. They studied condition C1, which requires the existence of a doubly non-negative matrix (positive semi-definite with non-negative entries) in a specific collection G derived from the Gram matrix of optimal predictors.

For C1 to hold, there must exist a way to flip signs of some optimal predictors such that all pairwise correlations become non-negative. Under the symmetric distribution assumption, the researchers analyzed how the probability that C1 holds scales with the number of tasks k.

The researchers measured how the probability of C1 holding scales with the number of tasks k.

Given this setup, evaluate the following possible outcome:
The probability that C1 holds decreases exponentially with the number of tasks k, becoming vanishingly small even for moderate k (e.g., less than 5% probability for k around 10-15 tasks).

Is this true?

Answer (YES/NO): YES